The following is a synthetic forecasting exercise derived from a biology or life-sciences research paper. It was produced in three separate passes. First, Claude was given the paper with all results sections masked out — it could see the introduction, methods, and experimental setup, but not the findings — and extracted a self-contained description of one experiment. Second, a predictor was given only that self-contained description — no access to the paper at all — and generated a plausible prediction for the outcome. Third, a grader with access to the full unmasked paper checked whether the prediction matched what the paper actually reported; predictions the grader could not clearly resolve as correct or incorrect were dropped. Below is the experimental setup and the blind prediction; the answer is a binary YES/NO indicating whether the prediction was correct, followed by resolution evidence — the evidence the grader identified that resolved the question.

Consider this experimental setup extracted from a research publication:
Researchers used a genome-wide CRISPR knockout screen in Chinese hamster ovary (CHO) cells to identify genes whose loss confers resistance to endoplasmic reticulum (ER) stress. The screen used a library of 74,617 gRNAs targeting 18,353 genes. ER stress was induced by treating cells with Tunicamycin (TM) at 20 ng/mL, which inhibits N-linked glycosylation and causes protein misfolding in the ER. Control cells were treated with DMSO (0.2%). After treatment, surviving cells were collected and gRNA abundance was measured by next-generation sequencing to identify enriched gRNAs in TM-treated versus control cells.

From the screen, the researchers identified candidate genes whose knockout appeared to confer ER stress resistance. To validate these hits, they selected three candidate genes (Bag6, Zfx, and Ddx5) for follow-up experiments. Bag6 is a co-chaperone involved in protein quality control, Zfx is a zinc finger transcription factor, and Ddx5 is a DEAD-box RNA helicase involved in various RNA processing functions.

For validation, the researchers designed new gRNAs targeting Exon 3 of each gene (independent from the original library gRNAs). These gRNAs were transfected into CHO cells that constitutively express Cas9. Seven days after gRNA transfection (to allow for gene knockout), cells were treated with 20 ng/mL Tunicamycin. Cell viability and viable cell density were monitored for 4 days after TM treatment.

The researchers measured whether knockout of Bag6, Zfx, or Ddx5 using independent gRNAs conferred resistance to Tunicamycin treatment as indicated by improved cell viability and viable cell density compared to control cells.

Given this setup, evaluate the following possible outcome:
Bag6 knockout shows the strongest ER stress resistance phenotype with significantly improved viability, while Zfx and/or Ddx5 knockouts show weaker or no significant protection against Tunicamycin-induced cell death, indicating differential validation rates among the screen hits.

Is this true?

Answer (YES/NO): NO